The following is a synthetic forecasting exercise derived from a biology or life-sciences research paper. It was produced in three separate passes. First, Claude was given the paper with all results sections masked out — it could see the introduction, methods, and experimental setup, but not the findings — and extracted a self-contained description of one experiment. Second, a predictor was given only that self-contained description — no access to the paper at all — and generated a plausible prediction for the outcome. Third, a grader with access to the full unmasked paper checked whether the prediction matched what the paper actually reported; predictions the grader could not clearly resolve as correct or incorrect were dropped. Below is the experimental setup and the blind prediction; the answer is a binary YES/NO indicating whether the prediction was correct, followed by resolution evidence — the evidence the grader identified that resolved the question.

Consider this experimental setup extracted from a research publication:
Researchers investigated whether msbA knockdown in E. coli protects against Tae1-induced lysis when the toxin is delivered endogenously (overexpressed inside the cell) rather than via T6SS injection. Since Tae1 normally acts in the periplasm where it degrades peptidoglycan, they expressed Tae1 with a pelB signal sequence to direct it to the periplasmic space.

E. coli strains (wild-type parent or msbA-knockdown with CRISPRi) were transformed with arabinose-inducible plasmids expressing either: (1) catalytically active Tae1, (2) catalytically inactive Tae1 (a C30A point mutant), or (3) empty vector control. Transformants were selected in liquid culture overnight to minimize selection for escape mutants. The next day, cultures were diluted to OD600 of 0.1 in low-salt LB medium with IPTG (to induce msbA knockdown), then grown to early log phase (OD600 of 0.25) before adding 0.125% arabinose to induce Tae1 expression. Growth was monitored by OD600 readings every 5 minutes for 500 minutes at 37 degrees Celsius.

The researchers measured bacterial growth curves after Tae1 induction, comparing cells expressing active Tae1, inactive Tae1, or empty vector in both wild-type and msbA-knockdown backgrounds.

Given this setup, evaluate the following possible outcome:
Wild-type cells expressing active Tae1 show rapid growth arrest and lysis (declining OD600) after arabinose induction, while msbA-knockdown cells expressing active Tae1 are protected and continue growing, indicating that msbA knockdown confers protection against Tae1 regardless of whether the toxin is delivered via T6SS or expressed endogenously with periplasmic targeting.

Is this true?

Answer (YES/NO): YES